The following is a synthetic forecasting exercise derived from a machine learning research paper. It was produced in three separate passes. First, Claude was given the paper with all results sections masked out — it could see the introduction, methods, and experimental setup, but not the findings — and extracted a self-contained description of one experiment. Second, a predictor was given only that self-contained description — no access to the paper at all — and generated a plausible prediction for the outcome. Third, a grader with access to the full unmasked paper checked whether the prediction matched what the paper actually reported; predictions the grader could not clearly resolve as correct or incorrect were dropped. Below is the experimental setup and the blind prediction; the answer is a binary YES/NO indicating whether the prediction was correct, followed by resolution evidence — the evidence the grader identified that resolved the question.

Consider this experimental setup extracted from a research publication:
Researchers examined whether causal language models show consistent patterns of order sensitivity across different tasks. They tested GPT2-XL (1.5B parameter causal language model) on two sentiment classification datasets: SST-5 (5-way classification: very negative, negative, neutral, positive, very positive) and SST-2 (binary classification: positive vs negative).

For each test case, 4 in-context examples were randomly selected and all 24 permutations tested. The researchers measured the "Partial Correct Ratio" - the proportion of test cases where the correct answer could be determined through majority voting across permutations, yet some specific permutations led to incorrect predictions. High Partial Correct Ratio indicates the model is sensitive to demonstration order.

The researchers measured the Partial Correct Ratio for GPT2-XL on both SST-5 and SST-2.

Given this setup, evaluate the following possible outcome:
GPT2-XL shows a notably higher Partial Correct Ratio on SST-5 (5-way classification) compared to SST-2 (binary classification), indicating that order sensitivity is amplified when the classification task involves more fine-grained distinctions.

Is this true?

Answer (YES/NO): NO